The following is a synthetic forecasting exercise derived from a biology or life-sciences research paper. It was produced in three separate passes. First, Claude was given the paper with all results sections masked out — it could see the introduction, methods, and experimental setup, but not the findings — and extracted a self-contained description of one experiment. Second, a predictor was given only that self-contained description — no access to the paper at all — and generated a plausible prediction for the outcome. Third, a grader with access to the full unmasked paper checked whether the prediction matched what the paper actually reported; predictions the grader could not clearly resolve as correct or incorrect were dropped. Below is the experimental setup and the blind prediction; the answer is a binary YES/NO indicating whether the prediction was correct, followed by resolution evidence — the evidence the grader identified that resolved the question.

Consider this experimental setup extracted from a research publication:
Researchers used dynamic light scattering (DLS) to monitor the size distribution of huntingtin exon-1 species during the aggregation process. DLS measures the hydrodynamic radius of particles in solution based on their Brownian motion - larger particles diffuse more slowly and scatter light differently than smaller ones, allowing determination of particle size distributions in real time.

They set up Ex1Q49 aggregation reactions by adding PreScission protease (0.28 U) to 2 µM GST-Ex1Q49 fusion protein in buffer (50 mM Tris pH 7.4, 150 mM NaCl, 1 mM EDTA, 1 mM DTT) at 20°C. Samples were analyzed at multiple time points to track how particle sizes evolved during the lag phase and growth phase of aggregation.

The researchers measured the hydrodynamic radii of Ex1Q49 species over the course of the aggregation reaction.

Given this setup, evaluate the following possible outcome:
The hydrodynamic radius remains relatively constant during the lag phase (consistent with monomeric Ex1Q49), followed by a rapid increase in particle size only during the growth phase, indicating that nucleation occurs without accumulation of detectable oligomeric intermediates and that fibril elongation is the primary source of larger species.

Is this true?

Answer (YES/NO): NO